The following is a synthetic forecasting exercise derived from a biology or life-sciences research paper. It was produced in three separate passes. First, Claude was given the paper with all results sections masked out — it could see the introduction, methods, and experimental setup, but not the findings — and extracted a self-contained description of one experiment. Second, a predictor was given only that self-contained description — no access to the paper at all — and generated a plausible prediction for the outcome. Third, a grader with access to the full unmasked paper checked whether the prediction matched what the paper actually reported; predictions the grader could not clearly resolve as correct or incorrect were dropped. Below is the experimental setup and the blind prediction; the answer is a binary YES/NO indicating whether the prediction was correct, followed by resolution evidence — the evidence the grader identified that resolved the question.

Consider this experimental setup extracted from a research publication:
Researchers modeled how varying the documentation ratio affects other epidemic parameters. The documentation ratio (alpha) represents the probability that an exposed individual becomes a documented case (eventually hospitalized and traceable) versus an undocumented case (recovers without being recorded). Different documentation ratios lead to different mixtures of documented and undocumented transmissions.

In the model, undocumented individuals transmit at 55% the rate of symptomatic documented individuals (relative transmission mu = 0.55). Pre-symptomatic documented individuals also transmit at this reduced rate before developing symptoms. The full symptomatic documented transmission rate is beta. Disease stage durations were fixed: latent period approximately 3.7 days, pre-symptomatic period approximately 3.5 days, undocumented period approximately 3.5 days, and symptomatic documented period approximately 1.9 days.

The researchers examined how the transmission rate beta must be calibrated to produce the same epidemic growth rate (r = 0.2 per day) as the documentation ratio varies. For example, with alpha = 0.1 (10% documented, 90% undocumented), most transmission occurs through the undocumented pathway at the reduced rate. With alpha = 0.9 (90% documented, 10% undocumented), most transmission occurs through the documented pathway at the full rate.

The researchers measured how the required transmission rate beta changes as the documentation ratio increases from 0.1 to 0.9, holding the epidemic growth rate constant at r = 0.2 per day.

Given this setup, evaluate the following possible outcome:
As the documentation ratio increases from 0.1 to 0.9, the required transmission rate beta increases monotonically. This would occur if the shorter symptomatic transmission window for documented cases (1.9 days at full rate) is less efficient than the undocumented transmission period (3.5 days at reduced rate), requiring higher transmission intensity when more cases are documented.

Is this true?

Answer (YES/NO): NO